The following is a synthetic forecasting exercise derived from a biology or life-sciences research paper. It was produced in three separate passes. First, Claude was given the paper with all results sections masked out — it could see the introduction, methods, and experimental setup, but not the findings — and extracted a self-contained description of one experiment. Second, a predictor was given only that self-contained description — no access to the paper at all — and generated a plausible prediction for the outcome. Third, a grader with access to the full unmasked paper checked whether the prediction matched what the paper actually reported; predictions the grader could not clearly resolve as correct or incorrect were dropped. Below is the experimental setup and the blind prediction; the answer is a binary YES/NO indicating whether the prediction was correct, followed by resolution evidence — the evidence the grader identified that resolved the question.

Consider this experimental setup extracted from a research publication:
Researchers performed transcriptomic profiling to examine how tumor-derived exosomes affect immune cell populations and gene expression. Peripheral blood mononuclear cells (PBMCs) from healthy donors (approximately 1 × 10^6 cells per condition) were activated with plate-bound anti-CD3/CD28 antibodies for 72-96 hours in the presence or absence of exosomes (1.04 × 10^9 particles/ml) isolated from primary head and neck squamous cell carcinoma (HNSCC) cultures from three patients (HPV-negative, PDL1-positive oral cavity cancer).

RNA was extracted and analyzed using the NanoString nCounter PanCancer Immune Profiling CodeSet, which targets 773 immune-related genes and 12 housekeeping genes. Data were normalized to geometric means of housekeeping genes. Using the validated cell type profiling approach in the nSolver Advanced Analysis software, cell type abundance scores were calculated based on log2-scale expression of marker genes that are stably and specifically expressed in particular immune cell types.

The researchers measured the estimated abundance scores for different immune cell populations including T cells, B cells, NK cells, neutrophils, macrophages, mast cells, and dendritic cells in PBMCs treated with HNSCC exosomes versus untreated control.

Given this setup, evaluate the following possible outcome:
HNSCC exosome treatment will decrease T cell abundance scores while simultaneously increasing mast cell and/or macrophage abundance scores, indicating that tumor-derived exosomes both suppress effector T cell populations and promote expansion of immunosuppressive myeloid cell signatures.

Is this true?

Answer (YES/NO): YES